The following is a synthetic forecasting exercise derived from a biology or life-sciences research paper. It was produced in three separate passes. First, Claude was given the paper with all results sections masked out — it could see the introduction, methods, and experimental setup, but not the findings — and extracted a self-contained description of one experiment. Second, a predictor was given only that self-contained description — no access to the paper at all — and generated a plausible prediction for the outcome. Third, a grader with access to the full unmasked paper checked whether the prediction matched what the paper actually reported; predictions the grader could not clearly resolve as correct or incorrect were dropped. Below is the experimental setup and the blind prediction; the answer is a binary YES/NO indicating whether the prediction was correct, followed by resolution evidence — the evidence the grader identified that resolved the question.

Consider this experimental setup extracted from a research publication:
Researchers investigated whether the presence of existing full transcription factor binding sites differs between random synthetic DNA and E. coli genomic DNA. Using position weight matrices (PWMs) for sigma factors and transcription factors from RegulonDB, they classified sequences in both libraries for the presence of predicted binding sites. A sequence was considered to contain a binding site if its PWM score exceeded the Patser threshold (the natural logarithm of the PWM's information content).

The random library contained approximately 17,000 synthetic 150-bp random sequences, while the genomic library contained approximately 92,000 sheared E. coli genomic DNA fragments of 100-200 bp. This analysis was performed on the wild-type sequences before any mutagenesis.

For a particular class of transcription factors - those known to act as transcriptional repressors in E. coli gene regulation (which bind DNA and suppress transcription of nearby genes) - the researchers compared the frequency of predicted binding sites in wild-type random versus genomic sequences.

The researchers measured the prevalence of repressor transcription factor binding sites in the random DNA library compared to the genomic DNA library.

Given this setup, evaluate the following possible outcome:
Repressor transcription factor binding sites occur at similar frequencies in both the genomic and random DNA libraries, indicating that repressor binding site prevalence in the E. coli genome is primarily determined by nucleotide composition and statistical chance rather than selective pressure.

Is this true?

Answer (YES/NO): NO